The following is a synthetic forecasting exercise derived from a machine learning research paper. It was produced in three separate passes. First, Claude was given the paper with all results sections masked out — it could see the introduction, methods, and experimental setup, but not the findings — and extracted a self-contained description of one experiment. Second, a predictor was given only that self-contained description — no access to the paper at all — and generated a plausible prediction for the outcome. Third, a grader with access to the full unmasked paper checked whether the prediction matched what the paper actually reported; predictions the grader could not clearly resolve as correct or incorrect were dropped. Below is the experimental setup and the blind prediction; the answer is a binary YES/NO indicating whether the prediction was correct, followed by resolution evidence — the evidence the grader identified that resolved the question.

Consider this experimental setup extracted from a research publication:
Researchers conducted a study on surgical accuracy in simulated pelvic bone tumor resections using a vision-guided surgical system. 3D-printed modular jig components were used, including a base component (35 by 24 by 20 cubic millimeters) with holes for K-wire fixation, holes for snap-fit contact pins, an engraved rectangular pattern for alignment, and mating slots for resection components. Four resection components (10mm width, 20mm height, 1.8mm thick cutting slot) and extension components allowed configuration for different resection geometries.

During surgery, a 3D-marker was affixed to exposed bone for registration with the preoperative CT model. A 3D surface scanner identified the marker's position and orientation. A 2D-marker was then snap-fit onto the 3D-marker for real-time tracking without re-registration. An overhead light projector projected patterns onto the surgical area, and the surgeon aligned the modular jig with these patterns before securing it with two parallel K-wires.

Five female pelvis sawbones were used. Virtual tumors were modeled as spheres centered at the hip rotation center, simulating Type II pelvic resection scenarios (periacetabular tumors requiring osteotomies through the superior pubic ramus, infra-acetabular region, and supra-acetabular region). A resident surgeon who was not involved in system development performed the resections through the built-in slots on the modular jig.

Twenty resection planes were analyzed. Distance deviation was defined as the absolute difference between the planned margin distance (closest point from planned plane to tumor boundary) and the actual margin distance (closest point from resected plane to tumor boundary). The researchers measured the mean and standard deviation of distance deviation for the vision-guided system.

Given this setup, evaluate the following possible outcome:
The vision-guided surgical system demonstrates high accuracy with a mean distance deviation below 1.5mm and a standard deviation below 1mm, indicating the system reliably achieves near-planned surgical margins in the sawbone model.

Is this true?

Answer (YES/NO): YES